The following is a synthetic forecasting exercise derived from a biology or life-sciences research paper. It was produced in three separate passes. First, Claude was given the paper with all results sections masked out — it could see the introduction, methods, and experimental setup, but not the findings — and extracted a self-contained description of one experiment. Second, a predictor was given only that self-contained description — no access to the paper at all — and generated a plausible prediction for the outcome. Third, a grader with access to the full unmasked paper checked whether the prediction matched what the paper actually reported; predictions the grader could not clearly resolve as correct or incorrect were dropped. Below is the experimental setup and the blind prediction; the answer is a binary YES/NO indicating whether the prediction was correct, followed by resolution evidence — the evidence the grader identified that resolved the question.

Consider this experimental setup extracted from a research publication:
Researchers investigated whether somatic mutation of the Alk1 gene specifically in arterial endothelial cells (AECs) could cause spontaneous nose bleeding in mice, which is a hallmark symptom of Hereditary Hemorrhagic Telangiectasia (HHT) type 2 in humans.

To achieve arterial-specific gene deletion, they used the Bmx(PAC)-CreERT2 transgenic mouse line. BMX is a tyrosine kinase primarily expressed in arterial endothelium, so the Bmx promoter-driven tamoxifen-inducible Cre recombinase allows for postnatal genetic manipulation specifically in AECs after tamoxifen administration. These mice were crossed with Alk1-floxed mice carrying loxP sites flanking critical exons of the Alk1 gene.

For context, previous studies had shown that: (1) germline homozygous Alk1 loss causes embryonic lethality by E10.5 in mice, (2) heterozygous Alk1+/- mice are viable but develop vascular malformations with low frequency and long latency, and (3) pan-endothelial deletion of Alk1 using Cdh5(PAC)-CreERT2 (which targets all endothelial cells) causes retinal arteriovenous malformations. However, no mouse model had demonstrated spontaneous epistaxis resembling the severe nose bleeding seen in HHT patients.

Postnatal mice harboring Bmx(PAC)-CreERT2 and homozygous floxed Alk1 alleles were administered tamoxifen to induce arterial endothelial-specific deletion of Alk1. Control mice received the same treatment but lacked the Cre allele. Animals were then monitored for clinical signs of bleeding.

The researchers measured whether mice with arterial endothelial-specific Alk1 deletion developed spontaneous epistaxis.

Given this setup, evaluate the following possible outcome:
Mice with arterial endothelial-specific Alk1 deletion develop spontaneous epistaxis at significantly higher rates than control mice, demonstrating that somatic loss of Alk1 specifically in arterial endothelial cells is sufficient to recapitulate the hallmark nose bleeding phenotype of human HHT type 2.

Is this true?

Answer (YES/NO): YES